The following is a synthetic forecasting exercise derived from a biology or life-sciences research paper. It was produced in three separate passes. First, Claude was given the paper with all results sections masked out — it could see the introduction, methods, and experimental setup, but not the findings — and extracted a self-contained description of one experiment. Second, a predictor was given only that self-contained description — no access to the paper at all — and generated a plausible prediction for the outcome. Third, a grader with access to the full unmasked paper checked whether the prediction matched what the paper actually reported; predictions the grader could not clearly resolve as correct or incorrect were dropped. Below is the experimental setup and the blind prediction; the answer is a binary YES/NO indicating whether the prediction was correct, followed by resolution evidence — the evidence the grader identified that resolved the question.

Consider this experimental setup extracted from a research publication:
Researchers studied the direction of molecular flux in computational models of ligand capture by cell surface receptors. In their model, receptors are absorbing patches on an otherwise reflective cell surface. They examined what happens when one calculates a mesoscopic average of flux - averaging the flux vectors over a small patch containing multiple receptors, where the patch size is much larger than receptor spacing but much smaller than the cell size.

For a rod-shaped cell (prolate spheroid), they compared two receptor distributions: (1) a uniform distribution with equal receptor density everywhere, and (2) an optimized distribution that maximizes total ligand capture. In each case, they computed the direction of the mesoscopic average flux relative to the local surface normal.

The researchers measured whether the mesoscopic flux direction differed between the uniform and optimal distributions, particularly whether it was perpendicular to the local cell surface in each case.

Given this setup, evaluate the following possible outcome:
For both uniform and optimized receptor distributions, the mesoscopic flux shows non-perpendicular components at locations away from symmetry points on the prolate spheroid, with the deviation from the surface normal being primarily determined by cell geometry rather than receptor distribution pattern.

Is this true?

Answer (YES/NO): NO